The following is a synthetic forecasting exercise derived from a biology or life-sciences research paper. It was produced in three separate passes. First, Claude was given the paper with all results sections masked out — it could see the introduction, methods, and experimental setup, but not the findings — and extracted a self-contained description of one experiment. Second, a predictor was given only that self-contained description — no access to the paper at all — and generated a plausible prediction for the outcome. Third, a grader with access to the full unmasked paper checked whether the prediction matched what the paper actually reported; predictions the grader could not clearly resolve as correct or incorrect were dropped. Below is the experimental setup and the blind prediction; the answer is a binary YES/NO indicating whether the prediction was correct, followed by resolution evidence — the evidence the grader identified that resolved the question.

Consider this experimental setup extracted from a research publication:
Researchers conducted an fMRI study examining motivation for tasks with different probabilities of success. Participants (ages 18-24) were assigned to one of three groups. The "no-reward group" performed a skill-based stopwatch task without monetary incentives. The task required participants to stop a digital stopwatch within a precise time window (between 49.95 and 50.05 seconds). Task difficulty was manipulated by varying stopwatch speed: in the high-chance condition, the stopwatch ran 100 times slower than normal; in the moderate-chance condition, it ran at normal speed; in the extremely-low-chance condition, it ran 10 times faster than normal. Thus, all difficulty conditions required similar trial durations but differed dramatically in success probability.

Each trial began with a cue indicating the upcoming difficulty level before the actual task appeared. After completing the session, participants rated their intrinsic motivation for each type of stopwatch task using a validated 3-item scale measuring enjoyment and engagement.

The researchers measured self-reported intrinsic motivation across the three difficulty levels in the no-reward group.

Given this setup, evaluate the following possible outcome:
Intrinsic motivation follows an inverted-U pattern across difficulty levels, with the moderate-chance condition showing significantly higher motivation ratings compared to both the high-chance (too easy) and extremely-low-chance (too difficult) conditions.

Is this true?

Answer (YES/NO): NO